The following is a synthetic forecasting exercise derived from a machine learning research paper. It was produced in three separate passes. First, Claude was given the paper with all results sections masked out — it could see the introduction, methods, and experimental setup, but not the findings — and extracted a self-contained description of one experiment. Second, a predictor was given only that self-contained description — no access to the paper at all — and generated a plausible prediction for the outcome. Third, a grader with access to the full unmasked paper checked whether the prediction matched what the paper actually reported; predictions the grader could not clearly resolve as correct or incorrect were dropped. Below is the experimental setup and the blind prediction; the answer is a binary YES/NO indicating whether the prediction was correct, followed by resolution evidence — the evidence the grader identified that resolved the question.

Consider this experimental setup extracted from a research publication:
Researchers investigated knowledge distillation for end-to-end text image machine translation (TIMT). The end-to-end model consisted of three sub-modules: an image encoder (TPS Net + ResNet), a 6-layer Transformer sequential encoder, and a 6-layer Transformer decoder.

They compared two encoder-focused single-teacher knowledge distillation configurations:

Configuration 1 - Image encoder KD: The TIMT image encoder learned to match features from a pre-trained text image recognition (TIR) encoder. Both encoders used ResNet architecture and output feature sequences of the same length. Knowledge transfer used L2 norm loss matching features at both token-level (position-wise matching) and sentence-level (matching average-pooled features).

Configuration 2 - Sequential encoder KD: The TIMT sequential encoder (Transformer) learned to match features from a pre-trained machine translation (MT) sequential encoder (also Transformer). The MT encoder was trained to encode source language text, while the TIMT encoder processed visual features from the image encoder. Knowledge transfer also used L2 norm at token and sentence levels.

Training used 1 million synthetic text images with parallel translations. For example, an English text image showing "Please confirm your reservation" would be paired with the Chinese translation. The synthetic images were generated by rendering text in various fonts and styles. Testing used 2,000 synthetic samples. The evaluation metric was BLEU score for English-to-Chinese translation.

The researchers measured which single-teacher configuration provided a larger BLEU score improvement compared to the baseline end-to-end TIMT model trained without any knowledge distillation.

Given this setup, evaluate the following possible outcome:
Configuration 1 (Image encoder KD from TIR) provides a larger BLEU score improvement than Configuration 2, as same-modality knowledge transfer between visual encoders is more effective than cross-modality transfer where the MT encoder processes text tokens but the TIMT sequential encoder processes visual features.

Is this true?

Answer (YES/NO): NO